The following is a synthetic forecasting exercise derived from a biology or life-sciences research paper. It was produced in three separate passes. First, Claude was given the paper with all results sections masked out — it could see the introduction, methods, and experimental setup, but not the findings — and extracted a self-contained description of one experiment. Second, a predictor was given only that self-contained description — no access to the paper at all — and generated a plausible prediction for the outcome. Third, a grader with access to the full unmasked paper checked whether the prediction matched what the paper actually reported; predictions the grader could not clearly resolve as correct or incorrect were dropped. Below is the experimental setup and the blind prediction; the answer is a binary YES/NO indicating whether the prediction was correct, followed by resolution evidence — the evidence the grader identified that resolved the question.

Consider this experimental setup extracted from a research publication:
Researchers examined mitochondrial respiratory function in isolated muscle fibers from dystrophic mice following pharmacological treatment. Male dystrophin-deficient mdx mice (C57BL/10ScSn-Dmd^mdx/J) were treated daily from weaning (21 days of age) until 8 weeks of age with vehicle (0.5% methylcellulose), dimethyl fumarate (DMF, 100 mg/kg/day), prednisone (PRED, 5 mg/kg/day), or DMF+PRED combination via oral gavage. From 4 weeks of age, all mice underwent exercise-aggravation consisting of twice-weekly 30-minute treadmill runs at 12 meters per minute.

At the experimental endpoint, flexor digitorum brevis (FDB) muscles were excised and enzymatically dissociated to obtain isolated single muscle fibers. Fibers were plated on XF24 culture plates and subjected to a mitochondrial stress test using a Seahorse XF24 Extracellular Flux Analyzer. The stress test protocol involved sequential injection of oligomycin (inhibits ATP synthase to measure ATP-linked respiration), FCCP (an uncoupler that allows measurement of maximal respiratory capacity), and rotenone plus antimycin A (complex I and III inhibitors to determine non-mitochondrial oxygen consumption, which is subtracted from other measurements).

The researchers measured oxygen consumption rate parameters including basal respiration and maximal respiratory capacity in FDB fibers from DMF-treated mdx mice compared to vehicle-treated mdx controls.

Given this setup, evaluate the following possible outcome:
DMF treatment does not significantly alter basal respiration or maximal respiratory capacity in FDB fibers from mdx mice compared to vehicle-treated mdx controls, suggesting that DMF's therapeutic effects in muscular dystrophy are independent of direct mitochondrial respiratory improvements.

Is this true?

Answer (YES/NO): YES